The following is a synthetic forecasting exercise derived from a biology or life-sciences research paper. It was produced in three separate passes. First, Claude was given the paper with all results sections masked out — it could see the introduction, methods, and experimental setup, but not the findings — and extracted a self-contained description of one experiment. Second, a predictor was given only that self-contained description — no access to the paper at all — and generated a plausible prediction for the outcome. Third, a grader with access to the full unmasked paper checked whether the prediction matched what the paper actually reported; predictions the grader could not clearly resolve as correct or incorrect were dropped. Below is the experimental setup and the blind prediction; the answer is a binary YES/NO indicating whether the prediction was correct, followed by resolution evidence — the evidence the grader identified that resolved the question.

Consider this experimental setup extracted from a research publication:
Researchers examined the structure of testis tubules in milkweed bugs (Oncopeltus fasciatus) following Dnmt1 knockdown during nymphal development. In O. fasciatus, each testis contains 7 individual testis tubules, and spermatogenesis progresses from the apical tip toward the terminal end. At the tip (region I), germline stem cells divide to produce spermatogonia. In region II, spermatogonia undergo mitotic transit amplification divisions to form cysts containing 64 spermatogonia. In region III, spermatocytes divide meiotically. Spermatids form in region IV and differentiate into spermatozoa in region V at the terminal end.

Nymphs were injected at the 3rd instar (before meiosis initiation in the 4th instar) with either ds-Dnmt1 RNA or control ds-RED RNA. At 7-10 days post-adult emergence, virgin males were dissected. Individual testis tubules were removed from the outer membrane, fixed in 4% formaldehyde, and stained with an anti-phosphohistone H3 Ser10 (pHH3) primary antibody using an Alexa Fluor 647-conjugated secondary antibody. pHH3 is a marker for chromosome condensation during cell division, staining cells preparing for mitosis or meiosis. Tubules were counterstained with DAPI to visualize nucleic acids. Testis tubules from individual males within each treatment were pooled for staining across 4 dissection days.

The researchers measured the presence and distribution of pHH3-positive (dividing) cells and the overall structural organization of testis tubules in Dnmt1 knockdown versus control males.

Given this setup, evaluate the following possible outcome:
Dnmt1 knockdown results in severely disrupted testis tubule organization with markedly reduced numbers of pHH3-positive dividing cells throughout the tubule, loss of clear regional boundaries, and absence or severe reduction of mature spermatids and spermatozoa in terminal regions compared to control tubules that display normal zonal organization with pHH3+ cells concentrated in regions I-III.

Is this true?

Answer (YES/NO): YES